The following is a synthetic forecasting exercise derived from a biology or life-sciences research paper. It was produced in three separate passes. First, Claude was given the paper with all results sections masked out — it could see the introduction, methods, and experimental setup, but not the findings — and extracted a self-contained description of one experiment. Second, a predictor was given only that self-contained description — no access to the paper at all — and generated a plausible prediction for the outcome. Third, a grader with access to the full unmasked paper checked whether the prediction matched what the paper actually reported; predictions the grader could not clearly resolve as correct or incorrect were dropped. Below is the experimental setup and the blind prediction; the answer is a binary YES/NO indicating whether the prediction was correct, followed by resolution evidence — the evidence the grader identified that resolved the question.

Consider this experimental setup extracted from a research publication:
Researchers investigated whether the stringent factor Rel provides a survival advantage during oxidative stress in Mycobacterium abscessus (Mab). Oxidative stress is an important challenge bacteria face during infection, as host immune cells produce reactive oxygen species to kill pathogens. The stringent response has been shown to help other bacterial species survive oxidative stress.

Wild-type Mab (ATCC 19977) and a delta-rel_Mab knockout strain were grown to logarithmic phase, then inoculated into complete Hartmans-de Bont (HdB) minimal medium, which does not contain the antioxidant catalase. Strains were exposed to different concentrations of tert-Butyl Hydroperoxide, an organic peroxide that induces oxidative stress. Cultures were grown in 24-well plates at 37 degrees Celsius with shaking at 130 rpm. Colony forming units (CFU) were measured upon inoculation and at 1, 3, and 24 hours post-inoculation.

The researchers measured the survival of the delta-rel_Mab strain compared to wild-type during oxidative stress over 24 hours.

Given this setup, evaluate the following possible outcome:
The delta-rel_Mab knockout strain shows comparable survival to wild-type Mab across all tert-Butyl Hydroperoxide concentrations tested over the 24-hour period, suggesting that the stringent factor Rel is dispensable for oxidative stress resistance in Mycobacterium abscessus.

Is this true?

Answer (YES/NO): YES